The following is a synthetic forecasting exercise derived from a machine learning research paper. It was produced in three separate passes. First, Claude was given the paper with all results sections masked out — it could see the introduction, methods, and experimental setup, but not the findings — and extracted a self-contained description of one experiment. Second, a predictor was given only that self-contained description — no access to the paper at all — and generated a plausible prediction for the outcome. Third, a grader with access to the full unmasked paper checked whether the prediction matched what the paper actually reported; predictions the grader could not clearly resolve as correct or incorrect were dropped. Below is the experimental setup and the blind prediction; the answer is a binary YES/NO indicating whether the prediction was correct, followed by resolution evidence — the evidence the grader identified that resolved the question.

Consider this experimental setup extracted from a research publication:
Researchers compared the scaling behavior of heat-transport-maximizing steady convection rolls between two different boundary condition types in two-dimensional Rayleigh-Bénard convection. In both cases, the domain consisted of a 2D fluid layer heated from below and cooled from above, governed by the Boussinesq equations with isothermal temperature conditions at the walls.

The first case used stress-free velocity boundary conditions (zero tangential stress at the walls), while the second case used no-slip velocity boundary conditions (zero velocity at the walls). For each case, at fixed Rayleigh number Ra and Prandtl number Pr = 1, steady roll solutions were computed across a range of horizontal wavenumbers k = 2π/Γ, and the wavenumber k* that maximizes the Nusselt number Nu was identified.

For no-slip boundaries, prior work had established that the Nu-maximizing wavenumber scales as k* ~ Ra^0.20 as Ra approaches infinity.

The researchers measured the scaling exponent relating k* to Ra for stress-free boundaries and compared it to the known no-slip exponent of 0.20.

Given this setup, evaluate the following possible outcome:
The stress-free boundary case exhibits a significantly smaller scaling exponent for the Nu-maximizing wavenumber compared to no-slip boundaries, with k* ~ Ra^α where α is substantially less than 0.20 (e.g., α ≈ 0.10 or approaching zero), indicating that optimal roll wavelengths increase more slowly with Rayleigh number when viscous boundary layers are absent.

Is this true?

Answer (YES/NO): NO